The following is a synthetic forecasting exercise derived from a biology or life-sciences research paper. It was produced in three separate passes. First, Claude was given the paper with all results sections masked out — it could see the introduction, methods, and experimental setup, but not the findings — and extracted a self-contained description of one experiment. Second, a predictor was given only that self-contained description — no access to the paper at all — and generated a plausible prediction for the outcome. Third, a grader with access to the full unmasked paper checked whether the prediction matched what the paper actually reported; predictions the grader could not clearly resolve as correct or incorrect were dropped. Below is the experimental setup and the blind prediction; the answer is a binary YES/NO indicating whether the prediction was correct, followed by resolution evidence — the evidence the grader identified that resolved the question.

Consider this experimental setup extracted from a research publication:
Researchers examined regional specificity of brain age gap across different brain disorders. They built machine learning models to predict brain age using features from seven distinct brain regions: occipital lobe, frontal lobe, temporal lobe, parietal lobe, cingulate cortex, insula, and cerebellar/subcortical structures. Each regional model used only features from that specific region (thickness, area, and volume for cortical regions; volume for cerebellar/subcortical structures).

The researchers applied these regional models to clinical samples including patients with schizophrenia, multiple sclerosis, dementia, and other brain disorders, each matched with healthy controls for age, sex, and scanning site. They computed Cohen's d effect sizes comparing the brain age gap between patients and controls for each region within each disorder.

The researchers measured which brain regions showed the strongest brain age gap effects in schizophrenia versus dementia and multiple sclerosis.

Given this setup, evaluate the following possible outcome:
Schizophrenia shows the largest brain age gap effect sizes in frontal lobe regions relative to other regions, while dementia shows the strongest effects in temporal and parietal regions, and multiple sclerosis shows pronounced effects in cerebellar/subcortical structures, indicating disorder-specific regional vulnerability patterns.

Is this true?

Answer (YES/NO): NO